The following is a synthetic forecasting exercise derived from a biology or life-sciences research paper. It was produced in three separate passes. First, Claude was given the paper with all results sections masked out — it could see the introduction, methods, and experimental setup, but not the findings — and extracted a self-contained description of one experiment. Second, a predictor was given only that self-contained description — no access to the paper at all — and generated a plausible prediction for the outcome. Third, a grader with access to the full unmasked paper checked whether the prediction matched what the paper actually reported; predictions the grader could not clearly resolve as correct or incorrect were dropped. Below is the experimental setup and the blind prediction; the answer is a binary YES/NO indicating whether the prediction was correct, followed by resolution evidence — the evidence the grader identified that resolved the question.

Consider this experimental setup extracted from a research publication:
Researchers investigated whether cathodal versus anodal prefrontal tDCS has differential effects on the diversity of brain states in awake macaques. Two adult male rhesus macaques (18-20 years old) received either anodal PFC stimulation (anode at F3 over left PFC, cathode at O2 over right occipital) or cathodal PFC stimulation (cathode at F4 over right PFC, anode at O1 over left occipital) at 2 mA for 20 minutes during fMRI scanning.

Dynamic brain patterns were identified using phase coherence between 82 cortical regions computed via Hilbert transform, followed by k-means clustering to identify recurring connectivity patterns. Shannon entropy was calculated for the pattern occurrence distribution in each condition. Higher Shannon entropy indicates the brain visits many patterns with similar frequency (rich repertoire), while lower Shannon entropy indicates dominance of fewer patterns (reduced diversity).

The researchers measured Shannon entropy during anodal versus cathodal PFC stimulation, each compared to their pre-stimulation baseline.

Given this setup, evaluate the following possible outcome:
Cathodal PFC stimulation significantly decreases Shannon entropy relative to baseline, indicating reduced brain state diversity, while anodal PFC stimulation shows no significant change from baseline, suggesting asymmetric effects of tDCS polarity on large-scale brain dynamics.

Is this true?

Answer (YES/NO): YES